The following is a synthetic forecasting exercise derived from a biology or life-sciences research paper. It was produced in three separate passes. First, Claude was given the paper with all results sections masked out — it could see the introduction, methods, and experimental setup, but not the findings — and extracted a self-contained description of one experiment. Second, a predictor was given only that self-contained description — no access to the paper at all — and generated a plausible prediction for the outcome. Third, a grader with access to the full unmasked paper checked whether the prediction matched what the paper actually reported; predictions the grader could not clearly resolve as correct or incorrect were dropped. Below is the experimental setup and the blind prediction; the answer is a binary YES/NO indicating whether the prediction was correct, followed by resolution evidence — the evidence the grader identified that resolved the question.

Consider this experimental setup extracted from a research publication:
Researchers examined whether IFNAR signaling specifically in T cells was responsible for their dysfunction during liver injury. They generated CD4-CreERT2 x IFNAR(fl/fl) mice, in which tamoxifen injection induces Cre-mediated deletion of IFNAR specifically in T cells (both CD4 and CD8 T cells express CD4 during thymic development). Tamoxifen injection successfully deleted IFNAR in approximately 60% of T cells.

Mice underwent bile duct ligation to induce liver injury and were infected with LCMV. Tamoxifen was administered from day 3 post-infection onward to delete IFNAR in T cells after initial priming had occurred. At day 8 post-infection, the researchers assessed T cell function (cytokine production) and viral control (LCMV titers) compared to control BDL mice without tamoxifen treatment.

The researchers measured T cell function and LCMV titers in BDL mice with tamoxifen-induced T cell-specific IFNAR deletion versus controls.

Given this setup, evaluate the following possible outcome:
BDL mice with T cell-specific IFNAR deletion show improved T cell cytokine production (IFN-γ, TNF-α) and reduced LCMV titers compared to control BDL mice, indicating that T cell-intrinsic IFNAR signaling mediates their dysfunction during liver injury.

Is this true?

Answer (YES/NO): NO